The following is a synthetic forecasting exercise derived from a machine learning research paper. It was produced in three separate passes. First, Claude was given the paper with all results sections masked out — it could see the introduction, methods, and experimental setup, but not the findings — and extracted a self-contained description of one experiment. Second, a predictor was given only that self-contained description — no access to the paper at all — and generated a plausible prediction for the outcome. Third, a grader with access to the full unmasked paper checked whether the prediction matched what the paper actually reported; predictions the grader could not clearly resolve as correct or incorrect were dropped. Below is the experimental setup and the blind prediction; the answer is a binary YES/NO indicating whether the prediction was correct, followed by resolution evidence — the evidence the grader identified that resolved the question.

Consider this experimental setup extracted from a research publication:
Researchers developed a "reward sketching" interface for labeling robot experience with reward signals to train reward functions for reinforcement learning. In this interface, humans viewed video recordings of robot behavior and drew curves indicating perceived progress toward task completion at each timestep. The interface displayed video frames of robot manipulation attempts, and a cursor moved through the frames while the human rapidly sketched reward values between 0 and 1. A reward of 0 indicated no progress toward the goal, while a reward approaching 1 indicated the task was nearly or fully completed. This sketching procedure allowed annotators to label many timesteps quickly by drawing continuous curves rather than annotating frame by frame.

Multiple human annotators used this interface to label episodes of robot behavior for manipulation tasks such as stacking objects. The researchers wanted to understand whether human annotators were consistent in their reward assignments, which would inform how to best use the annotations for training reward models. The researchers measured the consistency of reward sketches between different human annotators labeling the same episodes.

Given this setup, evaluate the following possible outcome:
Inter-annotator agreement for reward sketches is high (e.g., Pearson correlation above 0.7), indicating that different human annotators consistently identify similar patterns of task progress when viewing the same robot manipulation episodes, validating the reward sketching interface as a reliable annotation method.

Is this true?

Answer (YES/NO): NO